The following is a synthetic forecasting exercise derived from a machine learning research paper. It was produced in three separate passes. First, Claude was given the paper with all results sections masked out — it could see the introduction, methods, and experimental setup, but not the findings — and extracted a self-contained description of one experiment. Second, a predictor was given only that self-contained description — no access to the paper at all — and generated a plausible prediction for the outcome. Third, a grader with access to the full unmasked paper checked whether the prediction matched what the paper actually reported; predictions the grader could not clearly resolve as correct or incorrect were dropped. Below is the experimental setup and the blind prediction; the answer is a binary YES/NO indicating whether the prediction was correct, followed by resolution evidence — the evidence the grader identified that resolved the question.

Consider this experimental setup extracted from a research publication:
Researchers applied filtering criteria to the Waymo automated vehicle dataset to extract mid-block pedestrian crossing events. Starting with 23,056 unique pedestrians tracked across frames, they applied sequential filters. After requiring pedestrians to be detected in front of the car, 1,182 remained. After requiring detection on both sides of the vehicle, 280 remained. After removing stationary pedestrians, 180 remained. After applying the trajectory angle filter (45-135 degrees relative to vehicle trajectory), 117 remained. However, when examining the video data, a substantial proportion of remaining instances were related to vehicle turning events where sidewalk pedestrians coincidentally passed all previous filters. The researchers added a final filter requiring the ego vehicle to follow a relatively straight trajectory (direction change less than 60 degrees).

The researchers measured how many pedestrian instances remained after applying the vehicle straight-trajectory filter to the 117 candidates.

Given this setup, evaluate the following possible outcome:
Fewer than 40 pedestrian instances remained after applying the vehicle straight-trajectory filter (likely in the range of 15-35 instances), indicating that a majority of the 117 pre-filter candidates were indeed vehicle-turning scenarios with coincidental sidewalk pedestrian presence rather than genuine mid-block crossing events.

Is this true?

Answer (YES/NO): NO